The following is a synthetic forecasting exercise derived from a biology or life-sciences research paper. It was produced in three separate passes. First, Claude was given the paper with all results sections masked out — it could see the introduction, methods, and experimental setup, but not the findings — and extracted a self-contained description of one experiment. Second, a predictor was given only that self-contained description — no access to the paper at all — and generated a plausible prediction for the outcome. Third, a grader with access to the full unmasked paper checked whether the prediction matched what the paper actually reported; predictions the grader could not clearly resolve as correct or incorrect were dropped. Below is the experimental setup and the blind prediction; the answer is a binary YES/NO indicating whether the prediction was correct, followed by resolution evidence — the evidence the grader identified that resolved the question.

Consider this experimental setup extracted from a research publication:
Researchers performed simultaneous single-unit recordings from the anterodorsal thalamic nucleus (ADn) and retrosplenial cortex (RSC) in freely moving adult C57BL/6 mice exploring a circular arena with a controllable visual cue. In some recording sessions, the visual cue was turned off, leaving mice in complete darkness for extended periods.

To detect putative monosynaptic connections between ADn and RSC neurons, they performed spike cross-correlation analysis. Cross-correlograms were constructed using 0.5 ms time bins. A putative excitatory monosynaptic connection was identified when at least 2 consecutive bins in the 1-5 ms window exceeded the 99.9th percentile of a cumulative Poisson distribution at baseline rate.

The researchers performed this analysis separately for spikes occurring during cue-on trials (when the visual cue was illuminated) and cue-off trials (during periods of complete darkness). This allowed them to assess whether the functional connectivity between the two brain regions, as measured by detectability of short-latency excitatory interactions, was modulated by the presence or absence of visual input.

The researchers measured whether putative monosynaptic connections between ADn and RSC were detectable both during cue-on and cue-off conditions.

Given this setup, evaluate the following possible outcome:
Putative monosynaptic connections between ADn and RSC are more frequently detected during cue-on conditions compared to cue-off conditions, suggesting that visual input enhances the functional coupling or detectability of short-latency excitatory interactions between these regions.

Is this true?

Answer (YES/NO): NO